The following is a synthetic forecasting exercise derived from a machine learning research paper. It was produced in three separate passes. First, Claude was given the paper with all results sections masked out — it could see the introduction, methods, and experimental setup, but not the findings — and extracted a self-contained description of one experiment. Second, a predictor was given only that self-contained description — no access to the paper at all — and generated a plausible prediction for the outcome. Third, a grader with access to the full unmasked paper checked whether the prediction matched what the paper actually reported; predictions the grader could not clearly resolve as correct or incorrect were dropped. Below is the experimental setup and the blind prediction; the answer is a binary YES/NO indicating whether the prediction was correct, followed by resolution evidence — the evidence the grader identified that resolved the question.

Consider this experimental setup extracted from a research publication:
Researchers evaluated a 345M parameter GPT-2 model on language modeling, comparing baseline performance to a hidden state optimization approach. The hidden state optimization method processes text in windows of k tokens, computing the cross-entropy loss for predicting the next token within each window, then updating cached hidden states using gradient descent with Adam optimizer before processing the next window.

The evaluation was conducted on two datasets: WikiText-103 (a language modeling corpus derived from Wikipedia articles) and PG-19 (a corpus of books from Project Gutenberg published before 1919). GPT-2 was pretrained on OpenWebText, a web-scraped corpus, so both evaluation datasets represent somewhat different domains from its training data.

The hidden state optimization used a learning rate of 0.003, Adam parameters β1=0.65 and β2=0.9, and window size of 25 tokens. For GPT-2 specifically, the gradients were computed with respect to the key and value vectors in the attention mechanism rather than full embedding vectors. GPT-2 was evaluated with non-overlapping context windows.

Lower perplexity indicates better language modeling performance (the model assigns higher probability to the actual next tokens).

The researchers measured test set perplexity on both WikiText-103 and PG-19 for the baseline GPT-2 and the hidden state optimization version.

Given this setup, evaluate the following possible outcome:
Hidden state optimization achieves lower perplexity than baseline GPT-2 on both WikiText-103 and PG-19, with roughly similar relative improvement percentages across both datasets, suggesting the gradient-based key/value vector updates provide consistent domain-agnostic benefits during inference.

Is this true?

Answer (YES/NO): NO